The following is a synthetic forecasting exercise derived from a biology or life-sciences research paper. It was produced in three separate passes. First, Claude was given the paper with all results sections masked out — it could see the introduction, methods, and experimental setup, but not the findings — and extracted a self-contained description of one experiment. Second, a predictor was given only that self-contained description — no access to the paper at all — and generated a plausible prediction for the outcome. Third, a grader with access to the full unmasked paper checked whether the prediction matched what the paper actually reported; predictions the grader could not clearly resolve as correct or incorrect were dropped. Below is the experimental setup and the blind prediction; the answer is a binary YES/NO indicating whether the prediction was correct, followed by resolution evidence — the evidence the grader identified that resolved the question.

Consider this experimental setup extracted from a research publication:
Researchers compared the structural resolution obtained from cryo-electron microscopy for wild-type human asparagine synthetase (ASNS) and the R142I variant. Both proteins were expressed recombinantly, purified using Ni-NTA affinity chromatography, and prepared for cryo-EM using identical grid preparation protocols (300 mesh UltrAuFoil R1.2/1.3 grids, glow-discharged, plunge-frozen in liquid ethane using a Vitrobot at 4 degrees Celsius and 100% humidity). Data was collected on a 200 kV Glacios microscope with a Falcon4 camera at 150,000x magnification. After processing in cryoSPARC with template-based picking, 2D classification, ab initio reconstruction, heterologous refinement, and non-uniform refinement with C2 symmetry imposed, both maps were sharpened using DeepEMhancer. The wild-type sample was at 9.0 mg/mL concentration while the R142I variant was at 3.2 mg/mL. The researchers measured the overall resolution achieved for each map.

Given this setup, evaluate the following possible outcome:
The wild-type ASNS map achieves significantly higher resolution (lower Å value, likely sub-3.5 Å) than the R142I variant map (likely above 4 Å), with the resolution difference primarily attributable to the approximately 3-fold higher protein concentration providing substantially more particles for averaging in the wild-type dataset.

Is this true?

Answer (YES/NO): NO